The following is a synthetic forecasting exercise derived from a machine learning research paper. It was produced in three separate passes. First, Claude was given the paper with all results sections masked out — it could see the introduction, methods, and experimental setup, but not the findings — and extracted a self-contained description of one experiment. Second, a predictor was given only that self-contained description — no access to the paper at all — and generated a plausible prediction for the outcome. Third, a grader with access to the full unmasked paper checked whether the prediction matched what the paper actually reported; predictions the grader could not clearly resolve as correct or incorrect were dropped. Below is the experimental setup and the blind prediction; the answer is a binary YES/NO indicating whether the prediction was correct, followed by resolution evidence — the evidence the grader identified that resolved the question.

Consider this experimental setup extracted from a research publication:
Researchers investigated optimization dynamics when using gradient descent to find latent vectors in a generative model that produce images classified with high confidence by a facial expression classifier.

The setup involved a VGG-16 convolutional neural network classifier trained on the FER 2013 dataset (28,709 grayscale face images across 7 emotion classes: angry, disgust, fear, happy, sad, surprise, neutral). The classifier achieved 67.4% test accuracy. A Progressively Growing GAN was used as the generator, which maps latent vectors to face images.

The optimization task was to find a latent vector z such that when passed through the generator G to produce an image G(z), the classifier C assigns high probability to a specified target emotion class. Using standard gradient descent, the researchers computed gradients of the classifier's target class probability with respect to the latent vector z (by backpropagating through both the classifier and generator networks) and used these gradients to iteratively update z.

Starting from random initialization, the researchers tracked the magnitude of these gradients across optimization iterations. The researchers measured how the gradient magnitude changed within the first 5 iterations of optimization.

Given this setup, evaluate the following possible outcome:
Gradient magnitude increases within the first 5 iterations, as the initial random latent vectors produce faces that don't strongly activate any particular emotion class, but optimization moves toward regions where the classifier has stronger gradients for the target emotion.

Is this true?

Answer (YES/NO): NO